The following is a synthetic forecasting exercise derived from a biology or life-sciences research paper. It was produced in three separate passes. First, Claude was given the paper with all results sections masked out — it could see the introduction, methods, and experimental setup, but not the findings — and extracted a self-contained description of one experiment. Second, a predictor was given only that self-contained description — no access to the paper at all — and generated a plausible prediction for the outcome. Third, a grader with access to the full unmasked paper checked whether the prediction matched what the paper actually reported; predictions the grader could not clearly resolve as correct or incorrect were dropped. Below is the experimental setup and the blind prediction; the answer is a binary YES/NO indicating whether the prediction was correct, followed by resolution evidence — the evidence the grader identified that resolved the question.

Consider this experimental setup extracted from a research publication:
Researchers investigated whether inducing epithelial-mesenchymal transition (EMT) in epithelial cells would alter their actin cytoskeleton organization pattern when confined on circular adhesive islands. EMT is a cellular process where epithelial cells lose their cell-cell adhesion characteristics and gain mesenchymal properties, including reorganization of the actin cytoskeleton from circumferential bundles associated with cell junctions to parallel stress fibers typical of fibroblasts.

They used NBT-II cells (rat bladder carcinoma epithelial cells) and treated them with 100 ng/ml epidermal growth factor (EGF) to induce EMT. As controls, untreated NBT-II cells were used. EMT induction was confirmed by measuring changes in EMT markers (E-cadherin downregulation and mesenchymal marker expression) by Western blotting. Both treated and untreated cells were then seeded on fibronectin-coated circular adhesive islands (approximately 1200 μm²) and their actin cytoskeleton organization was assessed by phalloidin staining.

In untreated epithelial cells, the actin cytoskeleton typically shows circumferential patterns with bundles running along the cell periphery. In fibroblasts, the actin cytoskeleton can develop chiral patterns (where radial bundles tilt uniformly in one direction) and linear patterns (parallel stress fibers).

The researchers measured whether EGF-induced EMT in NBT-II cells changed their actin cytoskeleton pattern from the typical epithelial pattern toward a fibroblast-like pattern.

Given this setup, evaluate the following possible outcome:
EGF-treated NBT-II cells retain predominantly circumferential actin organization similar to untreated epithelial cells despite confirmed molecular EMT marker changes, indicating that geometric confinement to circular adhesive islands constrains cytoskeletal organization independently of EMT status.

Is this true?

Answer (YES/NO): NO